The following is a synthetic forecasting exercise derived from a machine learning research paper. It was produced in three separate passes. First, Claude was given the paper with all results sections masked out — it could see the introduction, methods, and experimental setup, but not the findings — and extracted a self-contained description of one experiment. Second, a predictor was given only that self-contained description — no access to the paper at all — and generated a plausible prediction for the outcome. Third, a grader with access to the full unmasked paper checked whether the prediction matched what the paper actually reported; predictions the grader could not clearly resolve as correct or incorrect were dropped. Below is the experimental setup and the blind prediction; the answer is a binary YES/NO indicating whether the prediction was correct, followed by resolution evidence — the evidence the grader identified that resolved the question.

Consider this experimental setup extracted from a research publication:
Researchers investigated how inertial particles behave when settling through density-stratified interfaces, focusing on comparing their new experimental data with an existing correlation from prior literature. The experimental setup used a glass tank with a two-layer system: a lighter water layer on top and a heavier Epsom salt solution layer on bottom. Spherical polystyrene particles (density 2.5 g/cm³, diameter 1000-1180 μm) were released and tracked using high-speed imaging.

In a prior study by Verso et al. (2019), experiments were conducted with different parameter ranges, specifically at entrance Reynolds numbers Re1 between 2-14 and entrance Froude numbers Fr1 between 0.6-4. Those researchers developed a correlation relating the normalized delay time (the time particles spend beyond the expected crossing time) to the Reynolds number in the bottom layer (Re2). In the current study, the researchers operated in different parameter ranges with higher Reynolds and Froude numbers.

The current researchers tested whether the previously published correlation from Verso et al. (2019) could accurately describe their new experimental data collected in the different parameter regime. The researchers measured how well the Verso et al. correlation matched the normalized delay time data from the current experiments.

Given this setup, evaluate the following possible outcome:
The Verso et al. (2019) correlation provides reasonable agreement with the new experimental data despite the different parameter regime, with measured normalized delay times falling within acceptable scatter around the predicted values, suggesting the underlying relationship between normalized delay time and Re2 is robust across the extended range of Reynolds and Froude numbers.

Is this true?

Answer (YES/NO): NO